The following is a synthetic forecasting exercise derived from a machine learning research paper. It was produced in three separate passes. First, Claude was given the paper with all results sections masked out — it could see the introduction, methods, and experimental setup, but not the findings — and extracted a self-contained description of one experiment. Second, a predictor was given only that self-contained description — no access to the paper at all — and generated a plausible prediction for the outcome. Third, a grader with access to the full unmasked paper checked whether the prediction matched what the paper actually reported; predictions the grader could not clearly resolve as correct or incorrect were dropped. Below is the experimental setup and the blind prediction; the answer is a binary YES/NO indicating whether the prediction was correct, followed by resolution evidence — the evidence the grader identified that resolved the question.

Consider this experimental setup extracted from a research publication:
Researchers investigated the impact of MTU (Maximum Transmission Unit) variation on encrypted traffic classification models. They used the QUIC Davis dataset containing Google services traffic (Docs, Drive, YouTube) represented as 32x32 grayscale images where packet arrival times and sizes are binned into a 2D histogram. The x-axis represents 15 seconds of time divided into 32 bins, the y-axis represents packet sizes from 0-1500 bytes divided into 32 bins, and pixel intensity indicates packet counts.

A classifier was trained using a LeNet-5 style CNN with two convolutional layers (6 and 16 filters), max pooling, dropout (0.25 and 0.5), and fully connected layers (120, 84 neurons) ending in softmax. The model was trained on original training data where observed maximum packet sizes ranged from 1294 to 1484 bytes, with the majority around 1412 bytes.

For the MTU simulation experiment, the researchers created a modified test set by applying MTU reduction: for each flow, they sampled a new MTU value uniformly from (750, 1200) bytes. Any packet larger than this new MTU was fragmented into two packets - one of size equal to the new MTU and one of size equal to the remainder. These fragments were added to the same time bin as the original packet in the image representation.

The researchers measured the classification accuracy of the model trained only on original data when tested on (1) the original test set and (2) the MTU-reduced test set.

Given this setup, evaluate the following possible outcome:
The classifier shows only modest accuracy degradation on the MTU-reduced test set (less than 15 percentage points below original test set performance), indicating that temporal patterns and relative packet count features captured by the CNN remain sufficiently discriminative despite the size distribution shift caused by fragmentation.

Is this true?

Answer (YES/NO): NO